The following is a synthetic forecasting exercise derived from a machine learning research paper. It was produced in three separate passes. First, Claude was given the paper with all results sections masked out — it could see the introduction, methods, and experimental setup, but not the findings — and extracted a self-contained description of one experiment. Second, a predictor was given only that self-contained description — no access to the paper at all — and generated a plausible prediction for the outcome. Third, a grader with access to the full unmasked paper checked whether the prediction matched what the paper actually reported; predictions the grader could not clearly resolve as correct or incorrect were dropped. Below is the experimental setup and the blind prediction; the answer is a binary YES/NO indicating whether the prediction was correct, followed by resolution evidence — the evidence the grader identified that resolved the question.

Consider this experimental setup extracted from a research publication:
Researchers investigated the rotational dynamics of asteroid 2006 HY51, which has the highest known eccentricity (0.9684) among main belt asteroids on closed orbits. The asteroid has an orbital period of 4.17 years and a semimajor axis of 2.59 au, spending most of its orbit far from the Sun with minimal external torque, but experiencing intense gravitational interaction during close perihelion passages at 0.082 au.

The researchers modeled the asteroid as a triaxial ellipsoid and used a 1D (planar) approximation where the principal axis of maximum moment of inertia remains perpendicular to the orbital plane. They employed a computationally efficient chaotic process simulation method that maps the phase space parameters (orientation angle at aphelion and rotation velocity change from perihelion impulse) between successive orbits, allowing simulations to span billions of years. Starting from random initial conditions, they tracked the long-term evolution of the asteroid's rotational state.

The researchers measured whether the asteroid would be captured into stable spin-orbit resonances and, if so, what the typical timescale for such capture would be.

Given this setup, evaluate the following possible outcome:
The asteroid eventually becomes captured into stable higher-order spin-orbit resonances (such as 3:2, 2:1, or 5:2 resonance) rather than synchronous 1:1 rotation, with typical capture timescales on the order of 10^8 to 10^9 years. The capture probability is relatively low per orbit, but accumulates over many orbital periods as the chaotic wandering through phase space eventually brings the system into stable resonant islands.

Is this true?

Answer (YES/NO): NO